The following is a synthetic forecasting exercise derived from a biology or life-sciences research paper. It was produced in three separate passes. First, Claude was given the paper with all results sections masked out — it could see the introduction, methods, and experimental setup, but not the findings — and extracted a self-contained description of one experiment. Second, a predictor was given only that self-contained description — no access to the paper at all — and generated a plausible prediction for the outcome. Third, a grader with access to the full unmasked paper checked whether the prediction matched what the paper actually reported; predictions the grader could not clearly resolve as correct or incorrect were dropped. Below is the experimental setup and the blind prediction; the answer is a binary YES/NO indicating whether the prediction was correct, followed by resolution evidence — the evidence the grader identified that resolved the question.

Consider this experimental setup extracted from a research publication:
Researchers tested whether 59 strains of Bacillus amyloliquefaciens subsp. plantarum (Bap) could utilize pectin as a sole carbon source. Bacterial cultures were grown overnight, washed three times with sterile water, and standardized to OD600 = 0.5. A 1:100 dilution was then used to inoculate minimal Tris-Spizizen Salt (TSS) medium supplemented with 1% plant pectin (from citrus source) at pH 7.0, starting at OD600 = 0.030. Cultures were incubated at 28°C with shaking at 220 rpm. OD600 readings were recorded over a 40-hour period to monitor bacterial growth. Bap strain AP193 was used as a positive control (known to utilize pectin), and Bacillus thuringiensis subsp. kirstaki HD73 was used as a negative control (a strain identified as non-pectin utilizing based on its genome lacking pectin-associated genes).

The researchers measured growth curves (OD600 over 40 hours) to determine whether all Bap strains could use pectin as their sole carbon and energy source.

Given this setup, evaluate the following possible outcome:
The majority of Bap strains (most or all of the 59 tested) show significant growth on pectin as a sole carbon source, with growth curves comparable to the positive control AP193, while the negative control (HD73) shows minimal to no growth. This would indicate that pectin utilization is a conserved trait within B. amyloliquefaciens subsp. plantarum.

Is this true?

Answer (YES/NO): NO